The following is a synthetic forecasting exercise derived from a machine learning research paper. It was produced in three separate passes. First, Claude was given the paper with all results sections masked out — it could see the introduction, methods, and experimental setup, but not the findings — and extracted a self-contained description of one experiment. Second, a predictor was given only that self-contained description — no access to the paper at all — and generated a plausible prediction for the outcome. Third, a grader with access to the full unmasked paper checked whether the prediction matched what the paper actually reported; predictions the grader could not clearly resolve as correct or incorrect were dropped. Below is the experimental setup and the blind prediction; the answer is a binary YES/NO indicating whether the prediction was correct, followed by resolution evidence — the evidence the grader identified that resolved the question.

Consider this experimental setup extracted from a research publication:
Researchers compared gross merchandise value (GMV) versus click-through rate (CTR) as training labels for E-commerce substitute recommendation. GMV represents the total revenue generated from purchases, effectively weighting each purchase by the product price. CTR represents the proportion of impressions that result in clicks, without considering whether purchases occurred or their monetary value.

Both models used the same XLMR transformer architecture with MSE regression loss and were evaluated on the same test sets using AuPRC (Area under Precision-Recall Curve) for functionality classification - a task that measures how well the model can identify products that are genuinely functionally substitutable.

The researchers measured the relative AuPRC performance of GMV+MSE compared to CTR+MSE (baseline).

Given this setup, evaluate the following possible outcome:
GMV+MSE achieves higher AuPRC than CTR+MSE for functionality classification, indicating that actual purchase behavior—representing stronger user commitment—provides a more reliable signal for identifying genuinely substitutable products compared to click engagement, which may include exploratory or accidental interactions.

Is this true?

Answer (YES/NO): NO